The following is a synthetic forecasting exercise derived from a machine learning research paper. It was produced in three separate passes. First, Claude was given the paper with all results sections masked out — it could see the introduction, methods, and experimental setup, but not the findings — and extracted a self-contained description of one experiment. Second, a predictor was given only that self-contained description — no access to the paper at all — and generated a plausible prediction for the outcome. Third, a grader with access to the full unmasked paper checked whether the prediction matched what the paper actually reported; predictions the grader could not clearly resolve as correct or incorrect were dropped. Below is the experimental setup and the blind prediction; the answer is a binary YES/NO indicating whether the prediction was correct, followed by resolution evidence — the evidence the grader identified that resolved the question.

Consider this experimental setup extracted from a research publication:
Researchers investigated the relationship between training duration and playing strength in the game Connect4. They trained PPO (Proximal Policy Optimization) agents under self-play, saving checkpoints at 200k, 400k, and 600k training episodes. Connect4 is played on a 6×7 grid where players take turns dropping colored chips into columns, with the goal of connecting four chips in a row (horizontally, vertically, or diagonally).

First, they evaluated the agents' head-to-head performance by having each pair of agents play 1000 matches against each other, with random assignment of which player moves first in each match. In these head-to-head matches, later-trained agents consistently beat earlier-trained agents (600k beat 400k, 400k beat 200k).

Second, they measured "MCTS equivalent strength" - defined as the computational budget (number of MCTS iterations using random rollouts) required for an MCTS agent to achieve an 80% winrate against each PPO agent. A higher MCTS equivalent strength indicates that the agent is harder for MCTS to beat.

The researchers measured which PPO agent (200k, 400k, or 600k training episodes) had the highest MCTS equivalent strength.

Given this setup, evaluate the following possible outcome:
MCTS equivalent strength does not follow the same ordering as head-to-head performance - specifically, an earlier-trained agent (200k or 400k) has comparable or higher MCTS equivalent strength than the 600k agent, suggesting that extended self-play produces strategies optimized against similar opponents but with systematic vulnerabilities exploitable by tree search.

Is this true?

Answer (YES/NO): YES